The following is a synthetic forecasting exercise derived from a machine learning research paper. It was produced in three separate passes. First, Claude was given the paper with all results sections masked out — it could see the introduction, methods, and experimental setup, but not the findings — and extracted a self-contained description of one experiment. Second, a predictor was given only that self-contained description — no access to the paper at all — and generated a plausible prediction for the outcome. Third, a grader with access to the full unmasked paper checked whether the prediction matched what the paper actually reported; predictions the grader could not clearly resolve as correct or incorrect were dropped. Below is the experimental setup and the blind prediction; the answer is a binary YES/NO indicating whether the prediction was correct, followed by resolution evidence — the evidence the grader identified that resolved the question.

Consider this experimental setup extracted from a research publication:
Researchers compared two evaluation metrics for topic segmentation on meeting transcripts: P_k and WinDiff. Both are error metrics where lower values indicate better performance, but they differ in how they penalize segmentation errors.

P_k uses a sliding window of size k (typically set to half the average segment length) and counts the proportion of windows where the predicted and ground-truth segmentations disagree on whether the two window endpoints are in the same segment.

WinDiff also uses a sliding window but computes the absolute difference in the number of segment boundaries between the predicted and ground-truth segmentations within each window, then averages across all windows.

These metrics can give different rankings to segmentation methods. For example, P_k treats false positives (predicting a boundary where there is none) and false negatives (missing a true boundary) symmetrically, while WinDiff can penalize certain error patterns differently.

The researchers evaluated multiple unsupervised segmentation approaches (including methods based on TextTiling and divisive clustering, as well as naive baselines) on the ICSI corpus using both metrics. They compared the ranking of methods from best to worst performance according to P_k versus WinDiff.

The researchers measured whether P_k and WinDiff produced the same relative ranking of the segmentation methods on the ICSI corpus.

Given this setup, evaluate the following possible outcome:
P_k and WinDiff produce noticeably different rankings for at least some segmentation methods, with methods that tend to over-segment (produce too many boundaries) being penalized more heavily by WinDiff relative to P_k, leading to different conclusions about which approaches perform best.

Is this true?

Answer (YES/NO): NO